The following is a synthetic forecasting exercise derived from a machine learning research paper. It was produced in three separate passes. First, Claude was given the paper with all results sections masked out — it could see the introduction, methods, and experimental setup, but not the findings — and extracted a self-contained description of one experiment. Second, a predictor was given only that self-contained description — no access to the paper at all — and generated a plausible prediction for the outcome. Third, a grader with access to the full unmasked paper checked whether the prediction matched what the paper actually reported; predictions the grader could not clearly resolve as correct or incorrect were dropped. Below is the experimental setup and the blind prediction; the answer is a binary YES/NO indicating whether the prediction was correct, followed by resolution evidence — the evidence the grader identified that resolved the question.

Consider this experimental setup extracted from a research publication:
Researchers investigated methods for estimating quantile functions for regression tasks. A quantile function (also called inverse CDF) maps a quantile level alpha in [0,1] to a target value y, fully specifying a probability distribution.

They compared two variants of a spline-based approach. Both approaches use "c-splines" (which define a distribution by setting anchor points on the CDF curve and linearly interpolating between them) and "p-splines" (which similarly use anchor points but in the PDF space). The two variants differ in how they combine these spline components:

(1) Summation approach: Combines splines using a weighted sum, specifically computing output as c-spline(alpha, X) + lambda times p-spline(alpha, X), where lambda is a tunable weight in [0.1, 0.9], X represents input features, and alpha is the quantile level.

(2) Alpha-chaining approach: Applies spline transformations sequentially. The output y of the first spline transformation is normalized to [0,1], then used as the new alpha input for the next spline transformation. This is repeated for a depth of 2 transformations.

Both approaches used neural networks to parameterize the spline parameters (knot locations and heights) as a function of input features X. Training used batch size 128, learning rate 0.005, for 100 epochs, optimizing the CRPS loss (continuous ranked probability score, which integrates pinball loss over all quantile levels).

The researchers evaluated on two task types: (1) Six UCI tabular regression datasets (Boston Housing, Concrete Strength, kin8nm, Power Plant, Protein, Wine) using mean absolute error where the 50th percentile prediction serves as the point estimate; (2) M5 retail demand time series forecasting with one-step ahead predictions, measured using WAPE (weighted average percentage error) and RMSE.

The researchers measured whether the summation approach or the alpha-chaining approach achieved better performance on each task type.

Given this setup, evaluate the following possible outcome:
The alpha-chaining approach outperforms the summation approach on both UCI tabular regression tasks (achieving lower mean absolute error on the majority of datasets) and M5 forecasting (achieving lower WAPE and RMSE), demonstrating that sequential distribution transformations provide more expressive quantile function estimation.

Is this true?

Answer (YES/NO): NO